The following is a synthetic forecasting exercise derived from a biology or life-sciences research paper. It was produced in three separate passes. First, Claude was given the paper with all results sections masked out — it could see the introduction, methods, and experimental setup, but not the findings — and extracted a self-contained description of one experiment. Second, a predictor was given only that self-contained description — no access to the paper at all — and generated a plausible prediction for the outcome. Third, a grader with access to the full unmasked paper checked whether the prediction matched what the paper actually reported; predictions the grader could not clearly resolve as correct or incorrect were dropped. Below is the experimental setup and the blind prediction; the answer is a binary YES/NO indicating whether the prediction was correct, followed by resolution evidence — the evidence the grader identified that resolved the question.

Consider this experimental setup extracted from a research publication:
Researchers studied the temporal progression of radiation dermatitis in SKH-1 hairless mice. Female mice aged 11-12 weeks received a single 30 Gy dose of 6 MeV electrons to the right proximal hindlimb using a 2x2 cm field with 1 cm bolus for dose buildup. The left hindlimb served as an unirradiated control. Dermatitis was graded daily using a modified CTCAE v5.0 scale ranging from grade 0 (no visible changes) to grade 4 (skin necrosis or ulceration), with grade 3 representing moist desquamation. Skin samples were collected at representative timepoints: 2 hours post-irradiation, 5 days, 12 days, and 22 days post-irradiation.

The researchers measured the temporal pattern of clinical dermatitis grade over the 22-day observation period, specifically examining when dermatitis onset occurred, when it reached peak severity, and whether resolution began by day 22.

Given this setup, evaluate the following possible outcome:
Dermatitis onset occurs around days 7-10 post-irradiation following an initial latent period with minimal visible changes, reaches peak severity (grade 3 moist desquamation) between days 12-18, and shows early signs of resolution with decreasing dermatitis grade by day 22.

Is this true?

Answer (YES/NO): YES